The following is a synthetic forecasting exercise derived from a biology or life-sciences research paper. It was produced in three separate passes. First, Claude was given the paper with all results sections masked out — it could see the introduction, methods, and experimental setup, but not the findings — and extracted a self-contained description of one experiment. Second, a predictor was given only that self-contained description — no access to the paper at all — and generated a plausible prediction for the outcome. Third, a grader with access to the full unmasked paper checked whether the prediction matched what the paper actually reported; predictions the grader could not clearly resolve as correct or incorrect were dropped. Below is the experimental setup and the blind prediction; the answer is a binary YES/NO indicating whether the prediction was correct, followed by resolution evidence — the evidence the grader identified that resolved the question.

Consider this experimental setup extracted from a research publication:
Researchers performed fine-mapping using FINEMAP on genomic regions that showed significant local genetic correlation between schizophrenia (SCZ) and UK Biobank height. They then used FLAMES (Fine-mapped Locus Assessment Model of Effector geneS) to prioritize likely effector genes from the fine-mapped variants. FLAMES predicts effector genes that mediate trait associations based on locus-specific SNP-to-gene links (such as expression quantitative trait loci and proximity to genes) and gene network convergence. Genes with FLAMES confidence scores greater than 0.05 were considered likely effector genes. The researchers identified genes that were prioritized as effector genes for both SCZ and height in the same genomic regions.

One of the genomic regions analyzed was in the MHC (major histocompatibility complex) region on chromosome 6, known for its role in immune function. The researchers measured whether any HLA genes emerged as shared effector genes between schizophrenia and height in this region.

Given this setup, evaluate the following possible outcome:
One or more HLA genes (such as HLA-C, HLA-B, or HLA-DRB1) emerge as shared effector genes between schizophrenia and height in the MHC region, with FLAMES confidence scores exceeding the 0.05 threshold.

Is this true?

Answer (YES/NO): YES